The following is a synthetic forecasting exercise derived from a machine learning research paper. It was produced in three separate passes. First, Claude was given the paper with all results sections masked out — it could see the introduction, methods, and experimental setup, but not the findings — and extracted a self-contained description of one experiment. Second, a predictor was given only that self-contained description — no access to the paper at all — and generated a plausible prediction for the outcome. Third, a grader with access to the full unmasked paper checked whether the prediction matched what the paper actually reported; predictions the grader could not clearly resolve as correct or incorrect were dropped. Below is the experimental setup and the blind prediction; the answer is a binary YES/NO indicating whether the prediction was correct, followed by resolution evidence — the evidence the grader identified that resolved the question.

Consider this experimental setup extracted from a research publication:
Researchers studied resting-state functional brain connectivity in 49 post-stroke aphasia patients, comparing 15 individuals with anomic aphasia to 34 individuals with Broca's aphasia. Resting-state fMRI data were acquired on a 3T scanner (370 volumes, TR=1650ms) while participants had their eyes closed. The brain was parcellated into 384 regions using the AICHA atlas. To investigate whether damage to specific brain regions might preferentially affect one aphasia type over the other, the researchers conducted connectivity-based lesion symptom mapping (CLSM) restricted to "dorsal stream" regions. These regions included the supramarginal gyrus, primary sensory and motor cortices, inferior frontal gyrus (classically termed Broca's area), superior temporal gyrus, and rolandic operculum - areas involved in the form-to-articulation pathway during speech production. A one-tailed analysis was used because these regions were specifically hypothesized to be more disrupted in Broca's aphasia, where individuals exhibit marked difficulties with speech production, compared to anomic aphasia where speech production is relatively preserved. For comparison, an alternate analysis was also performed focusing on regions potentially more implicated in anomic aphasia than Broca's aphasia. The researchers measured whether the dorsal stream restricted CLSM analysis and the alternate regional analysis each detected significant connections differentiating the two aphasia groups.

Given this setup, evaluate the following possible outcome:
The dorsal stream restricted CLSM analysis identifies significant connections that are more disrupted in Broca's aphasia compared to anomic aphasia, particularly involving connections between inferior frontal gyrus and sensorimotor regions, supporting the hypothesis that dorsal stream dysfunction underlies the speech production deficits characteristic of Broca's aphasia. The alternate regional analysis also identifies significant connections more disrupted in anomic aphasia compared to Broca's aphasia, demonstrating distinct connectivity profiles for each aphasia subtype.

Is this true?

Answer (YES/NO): NO